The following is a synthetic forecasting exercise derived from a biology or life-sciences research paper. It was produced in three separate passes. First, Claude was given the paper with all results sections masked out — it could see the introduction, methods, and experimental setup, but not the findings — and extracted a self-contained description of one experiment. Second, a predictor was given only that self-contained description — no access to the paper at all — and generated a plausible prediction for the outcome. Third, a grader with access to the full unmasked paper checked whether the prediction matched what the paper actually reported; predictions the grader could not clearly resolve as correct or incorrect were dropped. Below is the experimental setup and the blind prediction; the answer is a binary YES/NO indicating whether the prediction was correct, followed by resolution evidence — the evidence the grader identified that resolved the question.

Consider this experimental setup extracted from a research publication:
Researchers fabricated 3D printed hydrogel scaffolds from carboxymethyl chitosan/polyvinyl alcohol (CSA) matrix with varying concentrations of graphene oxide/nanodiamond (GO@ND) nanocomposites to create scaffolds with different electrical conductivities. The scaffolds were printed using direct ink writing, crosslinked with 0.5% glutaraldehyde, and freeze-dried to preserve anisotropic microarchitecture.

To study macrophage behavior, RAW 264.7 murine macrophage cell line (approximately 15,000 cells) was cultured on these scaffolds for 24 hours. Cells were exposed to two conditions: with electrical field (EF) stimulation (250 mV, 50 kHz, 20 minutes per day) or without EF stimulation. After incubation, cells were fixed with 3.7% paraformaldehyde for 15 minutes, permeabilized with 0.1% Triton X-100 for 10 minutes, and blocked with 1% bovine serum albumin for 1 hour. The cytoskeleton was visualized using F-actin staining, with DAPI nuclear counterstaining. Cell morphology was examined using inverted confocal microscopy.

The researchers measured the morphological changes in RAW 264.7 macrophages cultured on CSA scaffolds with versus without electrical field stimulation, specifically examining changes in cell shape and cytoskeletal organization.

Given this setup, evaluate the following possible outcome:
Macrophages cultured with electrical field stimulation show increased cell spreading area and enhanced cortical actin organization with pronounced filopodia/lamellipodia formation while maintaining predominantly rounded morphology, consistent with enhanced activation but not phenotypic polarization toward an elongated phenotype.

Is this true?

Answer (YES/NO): NO